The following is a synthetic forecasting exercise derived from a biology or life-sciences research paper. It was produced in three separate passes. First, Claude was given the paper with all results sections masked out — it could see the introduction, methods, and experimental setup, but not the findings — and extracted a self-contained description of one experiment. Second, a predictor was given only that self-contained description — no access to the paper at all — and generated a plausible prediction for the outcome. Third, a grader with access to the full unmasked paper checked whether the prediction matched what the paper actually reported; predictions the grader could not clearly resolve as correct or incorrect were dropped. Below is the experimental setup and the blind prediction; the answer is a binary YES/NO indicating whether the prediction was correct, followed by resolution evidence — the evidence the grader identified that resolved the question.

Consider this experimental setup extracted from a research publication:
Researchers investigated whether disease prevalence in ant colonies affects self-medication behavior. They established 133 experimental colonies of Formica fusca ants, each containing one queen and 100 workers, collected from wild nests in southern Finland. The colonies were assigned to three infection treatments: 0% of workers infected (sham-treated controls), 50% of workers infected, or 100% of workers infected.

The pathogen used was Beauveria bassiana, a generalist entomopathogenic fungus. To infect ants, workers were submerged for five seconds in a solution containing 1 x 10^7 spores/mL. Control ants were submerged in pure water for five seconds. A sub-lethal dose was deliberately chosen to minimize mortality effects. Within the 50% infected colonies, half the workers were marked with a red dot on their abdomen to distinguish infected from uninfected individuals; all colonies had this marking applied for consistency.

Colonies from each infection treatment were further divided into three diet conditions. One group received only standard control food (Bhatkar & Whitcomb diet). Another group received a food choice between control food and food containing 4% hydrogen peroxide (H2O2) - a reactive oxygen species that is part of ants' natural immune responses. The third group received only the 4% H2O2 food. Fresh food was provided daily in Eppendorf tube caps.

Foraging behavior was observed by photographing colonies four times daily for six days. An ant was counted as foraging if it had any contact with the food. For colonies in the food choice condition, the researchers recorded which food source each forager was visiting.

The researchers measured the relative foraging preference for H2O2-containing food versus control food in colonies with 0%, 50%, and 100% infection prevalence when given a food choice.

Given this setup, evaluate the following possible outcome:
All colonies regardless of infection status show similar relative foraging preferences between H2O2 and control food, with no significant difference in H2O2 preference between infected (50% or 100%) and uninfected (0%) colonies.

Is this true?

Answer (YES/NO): NO